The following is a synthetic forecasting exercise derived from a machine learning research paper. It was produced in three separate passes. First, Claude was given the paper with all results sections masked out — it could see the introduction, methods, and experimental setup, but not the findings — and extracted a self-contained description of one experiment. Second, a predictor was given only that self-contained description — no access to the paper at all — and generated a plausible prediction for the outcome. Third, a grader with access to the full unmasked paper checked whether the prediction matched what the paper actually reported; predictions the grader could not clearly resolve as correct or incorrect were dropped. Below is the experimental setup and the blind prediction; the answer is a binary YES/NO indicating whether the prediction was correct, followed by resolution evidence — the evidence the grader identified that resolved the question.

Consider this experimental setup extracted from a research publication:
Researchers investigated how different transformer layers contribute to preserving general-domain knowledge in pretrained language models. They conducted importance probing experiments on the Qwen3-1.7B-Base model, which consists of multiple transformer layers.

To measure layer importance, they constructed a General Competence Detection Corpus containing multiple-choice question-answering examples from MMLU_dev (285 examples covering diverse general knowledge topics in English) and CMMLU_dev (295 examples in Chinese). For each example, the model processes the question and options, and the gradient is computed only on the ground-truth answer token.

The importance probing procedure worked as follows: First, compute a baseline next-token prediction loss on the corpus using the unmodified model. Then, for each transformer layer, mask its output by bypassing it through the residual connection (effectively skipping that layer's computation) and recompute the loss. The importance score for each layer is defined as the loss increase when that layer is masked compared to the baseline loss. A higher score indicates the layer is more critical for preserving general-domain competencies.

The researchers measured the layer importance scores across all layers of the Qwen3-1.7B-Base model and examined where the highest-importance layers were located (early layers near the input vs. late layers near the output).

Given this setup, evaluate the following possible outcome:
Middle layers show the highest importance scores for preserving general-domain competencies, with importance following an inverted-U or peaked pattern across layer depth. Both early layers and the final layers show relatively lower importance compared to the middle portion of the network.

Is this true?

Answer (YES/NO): NO